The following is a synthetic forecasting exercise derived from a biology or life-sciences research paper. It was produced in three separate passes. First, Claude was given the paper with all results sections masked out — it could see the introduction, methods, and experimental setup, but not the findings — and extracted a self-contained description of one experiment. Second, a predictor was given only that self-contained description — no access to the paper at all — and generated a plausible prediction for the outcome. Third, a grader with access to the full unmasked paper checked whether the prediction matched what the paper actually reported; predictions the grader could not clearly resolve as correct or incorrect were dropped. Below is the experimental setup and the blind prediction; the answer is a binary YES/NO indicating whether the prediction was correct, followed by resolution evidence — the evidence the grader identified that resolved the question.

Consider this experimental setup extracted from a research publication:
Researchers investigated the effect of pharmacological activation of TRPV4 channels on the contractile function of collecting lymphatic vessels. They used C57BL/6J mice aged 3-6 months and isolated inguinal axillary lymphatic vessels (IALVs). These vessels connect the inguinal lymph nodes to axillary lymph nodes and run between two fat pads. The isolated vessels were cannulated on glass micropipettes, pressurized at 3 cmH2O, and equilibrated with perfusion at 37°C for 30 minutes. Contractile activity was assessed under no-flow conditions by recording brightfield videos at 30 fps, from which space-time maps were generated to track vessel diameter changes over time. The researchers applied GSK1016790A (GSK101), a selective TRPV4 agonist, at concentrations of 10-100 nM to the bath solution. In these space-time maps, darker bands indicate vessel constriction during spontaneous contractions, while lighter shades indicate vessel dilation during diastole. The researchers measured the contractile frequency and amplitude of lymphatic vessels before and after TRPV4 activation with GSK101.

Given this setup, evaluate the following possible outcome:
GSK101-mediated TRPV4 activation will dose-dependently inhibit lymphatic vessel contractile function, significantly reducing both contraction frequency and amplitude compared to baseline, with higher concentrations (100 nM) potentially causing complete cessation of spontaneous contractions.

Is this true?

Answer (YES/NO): NO